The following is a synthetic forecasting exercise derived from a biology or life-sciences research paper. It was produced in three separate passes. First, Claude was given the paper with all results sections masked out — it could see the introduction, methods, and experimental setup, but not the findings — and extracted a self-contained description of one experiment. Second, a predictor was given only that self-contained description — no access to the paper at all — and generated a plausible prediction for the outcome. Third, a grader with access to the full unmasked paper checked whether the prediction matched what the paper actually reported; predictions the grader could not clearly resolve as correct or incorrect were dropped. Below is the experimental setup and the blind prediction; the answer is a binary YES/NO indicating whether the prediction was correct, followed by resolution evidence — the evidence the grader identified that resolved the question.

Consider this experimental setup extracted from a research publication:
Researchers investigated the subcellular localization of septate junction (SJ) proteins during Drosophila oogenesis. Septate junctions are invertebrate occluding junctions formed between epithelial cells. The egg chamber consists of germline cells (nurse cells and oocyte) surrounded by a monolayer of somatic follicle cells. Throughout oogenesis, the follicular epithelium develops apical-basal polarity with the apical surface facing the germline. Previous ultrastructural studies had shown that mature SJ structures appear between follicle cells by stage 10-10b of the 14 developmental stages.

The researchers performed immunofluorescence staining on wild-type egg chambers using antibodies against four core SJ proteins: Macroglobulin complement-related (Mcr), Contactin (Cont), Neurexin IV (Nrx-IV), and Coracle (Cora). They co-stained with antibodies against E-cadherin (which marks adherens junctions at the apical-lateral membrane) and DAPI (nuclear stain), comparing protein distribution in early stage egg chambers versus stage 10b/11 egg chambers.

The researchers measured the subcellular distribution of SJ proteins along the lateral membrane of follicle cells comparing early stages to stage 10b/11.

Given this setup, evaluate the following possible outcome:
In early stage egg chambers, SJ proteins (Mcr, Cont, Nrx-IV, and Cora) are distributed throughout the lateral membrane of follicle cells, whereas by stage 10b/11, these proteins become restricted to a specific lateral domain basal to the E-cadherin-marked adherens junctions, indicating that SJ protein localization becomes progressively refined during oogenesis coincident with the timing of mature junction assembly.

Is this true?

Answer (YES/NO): YES